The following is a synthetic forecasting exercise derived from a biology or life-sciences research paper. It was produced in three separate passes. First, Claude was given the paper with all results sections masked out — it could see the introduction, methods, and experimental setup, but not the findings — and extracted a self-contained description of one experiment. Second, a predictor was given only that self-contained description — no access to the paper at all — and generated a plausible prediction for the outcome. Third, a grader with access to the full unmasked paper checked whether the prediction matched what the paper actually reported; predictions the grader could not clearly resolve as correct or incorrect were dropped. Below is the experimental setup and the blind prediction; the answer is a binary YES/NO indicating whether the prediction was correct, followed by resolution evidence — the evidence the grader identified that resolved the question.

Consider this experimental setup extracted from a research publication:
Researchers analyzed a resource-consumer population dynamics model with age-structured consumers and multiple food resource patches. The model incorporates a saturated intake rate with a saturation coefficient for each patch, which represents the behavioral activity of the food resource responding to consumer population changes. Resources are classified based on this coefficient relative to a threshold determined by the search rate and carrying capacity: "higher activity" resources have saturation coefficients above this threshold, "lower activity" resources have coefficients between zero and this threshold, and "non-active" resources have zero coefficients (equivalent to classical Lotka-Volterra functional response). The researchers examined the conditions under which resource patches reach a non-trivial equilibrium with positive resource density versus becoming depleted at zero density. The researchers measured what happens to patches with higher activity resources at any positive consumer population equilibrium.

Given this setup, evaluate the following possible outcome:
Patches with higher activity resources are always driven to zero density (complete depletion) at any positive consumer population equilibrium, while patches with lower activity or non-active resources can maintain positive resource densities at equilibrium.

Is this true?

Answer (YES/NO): NO